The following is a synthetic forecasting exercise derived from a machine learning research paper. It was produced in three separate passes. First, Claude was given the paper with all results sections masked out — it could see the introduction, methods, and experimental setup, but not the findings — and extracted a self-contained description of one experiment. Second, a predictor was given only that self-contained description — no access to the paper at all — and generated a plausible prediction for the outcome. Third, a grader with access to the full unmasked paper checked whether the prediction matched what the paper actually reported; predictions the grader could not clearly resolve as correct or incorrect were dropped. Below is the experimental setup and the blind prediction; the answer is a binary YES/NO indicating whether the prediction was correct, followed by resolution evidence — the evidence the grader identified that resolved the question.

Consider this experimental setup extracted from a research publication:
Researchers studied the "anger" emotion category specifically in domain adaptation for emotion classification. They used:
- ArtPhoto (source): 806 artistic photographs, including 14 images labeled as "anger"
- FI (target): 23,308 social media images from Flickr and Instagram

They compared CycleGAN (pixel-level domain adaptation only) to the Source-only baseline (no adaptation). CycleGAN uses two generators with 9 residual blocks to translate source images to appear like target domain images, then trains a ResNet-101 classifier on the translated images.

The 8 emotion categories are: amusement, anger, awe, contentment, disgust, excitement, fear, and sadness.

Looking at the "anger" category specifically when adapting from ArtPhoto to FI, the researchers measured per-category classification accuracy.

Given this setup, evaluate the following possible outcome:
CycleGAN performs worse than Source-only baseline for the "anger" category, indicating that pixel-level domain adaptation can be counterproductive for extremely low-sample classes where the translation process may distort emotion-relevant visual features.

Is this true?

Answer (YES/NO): NO